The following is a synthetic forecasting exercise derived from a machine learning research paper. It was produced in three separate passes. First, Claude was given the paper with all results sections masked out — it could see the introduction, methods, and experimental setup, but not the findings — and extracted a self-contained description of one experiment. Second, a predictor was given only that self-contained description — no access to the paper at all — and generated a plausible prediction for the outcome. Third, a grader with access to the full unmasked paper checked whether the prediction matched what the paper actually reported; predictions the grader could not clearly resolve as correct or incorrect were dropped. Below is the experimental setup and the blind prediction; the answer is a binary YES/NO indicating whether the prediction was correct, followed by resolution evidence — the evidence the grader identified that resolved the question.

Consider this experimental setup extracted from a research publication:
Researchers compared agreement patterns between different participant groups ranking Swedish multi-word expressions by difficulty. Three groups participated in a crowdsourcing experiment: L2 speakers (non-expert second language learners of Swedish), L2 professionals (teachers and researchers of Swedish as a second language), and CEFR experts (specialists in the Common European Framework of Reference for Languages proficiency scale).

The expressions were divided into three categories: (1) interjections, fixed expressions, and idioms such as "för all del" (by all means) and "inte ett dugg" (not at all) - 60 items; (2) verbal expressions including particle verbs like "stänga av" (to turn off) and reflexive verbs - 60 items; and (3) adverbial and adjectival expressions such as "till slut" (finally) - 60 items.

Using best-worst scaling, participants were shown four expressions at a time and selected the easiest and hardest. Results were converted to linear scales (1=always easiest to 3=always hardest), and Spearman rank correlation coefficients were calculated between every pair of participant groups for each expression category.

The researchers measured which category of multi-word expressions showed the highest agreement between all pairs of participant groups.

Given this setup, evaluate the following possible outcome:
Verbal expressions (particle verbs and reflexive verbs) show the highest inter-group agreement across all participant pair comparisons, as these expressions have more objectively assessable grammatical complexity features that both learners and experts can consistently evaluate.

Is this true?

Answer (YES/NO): NO